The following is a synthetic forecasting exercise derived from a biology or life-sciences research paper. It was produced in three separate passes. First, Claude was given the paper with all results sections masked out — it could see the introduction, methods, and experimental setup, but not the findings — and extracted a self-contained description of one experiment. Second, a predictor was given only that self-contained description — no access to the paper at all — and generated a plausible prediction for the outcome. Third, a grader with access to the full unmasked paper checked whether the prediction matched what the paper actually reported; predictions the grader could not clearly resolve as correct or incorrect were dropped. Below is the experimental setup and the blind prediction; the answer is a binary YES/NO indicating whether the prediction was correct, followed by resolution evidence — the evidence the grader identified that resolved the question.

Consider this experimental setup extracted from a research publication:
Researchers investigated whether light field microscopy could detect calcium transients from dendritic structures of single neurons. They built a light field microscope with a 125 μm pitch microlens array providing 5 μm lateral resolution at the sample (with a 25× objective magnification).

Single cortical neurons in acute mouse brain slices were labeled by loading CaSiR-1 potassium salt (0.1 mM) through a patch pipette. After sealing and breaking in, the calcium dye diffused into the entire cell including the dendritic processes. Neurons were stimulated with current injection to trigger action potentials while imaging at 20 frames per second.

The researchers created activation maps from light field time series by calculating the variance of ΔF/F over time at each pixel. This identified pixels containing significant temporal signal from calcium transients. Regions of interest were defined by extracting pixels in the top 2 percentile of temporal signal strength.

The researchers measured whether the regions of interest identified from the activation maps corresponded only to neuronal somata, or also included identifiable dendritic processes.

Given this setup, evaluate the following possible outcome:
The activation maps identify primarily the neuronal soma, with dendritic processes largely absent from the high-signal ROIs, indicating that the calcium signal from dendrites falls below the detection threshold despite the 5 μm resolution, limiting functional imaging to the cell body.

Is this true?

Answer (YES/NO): NO